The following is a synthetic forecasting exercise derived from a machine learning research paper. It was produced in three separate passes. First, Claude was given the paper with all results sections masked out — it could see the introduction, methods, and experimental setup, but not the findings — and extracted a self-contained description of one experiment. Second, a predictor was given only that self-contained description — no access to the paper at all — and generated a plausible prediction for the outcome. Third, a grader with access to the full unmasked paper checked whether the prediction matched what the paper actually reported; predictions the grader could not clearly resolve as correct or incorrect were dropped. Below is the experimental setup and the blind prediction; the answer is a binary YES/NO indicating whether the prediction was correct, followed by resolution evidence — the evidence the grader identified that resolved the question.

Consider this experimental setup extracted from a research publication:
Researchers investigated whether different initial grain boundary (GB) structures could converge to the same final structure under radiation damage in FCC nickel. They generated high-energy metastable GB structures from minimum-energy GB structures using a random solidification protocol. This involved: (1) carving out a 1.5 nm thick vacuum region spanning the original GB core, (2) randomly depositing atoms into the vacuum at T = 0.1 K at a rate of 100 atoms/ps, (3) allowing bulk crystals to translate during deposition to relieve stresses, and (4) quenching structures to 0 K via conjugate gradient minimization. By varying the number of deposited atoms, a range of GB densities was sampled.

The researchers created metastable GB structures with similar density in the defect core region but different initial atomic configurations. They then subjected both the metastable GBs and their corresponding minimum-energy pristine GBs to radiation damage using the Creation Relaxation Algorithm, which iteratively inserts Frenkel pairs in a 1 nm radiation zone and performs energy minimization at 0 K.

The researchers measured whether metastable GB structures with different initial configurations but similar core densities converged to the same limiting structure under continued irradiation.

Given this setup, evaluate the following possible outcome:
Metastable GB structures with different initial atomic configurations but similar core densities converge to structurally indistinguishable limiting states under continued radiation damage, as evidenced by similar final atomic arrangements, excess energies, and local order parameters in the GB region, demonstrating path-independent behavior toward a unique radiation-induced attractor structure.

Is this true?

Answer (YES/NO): YES